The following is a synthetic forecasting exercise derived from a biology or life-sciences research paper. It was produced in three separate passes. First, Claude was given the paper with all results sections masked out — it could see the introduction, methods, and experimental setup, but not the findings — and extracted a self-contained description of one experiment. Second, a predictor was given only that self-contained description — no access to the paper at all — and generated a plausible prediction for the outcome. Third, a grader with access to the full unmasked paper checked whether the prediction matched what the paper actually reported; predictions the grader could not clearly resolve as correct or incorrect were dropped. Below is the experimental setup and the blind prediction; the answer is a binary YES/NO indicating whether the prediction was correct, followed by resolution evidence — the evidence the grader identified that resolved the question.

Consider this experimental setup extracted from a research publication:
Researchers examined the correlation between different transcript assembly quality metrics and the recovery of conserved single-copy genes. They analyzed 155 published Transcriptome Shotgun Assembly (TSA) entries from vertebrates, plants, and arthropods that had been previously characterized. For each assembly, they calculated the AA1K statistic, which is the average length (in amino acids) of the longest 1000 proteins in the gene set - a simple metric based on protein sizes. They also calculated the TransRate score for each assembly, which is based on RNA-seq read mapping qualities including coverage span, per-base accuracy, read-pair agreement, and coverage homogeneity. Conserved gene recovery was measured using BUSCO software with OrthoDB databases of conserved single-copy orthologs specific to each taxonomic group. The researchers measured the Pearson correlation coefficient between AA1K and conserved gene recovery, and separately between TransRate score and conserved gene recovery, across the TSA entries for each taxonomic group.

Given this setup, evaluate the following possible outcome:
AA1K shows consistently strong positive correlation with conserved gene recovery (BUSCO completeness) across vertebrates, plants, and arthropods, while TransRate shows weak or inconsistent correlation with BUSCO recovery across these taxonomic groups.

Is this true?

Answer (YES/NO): YES